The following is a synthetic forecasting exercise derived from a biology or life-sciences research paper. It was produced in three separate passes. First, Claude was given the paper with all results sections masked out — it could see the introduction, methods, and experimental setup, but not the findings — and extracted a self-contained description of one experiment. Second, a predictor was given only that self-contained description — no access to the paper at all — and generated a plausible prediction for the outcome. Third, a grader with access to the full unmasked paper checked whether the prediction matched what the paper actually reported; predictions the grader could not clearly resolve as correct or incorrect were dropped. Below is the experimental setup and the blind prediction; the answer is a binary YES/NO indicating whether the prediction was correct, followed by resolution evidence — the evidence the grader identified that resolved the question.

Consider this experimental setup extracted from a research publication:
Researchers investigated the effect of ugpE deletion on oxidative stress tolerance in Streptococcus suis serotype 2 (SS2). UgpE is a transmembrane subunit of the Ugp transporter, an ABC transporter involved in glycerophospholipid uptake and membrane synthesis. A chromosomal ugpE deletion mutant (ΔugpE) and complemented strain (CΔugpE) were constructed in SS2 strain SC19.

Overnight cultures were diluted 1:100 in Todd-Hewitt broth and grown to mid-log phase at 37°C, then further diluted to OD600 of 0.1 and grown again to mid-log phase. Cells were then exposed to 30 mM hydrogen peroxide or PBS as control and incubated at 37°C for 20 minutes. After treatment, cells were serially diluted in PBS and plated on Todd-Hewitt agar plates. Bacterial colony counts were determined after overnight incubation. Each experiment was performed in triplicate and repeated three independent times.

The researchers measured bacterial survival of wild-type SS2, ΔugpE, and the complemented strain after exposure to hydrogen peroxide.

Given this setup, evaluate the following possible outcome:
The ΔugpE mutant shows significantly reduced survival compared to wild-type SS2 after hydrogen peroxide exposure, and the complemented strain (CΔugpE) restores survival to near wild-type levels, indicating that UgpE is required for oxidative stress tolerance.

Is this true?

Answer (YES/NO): YES